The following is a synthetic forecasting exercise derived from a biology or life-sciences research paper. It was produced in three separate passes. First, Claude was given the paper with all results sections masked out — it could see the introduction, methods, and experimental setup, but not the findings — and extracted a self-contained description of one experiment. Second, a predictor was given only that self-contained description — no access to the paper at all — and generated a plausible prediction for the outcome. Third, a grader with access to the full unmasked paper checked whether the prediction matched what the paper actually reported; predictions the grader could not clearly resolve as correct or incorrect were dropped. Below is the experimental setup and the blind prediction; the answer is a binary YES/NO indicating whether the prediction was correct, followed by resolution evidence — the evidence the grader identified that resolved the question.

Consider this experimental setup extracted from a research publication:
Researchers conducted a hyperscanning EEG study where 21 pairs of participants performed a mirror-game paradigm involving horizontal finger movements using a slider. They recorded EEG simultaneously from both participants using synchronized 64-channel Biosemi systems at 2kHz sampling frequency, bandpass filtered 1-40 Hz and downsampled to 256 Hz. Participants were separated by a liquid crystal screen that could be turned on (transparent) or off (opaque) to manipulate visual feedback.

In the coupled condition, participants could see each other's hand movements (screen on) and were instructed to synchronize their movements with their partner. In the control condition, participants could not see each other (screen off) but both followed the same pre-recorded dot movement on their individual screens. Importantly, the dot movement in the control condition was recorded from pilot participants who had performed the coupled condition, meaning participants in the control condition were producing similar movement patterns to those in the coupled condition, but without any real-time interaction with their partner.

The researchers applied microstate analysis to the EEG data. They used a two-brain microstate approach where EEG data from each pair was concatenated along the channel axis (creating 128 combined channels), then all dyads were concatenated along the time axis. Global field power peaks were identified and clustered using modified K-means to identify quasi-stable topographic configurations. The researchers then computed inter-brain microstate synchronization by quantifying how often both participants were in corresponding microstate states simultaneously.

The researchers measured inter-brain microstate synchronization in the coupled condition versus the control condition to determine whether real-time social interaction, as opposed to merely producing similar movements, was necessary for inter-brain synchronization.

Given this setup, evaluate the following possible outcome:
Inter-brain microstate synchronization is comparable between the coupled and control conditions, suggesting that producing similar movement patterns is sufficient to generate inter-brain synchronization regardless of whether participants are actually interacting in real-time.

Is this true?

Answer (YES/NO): YES